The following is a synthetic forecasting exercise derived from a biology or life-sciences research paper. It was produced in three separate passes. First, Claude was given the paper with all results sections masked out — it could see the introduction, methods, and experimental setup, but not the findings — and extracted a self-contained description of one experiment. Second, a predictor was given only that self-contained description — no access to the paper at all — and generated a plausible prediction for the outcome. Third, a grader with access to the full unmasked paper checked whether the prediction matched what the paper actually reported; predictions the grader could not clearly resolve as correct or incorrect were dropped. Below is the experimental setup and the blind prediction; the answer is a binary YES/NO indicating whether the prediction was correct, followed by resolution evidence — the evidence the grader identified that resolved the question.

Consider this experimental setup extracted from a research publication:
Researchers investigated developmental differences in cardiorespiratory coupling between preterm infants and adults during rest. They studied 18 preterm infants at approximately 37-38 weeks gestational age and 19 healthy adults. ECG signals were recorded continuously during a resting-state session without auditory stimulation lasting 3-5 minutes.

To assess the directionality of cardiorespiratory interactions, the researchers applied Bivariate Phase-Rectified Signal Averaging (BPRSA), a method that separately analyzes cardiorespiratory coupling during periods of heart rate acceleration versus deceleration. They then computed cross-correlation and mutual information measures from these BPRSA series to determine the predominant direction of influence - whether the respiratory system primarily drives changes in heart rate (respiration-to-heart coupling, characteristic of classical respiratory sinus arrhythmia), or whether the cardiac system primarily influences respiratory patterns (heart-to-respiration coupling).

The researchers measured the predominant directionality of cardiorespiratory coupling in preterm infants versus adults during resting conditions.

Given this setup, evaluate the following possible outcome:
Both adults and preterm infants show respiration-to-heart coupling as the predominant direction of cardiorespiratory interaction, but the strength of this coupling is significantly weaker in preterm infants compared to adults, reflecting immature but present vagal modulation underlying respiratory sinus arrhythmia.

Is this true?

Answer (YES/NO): NO